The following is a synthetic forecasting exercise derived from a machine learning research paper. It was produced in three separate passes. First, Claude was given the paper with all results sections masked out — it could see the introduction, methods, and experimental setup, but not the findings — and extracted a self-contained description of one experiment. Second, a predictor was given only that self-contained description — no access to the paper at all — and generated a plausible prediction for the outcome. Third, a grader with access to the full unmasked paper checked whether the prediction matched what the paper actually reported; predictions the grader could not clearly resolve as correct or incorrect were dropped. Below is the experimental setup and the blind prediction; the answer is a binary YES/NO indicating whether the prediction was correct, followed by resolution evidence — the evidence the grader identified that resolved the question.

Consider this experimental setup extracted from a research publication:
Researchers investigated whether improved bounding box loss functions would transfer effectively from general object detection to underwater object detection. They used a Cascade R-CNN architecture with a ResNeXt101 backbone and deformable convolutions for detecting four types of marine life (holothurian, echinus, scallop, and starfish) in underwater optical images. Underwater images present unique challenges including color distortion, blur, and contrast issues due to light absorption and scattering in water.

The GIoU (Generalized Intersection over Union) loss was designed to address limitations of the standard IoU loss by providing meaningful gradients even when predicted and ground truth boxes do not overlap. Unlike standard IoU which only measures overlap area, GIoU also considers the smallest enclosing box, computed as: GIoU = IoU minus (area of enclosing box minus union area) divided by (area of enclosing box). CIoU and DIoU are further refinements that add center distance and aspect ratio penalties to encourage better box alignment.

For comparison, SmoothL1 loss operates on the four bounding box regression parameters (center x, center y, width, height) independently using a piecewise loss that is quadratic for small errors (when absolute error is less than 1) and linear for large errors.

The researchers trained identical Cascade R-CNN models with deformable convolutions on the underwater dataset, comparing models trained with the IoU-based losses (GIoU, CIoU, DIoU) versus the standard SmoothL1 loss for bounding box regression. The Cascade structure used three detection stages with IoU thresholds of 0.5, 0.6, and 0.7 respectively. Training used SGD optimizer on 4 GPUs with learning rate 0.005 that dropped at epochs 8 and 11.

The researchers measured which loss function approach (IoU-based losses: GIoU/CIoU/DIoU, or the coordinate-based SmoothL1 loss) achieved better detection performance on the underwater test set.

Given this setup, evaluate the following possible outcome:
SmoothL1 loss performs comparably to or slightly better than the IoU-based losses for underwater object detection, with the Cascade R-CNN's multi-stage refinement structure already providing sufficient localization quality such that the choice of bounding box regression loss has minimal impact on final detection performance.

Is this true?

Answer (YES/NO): NO